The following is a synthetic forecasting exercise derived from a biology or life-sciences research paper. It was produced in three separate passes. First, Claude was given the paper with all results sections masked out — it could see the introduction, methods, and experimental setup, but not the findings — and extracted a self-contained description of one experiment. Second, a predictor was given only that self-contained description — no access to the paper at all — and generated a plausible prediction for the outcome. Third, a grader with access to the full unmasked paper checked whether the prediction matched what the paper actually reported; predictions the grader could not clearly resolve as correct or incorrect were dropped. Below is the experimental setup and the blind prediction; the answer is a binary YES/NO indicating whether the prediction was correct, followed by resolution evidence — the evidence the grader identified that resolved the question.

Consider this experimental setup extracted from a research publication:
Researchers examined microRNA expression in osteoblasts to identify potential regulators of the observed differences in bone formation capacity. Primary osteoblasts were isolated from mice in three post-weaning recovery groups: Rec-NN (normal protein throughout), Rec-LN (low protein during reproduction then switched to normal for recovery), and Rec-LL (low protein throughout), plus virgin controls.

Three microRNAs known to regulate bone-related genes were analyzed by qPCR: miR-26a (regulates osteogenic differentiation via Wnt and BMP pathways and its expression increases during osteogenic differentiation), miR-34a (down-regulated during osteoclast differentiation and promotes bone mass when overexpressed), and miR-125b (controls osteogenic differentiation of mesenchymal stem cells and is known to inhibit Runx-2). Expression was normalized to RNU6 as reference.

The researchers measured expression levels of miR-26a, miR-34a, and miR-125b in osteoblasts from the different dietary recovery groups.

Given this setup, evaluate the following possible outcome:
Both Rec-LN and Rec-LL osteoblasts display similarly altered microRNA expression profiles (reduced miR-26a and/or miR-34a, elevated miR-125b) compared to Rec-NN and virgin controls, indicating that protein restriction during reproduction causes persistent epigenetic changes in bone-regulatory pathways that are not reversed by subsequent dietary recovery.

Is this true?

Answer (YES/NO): YES